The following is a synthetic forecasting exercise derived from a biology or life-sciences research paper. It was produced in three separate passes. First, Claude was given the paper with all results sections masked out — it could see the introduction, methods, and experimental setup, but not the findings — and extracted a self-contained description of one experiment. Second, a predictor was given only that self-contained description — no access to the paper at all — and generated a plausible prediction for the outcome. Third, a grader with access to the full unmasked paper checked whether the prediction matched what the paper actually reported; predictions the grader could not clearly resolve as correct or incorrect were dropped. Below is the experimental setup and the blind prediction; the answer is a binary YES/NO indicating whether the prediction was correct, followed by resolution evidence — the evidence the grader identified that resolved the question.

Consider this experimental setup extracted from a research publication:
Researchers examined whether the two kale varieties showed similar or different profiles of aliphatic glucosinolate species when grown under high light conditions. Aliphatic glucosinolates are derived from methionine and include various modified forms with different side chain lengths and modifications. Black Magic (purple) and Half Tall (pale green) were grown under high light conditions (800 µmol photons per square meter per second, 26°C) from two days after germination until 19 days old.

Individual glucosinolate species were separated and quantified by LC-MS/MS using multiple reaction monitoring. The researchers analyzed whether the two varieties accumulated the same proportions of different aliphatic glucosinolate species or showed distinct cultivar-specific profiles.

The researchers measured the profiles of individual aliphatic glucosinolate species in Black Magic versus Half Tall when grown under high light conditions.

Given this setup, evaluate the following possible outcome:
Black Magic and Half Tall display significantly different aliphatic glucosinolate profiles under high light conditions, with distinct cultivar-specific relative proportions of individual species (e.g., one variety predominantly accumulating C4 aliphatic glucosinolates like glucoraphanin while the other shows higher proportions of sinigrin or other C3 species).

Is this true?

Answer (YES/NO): YES